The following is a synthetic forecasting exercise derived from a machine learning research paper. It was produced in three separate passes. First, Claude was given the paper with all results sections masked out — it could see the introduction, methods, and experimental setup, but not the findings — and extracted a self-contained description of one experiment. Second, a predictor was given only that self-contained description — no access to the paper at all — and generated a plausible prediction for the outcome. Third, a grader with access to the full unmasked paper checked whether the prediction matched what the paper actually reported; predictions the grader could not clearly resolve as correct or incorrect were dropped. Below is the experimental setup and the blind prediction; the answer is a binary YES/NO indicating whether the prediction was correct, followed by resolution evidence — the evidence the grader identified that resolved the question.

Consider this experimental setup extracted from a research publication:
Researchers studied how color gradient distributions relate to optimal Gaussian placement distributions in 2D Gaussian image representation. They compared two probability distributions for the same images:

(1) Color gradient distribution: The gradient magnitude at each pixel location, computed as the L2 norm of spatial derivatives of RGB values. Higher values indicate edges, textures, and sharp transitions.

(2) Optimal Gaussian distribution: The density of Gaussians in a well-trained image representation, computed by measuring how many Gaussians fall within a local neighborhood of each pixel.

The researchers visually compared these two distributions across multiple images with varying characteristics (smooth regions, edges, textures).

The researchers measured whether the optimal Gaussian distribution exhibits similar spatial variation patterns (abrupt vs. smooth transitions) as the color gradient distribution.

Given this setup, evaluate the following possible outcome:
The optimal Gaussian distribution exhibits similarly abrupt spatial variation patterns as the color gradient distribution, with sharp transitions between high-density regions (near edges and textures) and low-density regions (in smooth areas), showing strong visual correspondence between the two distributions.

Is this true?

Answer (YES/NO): NO